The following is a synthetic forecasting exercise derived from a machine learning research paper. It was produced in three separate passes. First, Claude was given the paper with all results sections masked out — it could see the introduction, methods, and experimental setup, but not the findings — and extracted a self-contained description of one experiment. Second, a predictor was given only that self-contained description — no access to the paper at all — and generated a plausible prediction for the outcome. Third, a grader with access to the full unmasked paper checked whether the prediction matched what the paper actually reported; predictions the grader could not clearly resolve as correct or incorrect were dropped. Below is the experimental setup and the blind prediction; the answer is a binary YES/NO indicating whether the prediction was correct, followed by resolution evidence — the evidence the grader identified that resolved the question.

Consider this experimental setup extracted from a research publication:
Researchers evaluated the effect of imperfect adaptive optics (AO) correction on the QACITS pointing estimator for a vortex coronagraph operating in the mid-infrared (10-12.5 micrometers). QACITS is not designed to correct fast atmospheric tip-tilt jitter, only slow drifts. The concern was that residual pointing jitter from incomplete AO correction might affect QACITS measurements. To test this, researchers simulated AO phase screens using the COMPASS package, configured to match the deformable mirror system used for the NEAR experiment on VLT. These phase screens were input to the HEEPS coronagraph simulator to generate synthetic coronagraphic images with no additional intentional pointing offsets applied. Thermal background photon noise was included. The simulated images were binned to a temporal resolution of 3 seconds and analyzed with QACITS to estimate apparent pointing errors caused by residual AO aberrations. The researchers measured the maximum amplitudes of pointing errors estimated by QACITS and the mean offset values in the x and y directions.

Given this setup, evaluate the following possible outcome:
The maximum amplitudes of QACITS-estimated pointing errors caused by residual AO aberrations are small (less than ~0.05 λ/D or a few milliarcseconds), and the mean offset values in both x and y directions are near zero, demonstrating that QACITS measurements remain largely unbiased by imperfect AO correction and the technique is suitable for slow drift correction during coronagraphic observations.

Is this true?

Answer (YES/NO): NO